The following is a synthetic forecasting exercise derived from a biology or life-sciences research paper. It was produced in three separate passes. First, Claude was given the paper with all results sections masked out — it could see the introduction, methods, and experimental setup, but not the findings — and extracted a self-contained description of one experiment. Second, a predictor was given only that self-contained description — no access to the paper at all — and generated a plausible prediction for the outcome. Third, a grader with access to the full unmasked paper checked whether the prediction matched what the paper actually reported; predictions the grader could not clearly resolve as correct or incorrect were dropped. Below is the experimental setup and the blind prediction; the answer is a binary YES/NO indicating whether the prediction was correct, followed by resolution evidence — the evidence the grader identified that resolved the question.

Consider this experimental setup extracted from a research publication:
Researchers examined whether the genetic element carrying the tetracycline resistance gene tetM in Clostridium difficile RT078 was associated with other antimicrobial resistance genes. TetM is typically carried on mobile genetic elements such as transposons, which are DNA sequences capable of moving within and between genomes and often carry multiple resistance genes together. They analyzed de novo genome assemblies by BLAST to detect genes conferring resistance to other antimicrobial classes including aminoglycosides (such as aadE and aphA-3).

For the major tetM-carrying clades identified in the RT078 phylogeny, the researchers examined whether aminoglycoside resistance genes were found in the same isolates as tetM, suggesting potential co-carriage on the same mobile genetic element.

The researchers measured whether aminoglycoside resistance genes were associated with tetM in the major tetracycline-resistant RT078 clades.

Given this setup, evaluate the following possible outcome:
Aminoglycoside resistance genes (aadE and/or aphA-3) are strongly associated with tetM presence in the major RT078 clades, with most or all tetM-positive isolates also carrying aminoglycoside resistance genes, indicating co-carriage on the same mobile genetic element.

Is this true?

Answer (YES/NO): NO